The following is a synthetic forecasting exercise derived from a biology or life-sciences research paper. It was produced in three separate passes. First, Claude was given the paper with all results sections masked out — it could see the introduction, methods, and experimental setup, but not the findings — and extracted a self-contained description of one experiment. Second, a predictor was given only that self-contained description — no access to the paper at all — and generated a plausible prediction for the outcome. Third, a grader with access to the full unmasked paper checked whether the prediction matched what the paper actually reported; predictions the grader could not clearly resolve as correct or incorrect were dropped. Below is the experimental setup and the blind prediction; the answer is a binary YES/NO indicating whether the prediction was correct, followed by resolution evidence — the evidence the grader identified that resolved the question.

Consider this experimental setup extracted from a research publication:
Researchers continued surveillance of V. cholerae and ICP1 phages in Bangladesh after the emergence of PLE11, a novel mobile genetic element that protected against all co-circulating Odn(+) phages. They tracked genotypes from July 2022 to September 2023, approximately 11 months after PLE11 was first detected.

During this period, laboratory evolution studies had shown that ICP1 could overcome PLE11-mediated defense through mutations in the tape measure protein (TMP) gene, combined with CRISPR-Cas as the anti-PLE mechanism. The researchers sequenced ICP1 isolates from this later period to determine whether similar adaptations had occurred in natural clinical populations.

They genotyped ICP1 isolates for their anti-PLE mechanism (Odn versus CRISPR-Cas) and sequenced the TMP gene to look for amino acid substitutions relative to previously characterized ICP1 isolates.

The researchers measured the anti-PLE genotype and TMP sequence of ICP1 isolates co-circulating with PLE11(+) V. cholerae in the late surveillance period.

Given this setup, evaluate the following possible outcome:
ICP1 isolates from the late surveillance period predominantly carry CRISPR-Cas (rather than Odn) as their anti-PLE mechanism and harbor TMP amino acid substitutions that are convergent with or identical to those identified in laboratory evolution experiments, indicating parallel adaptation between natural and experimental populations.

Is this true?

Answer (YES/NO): YES